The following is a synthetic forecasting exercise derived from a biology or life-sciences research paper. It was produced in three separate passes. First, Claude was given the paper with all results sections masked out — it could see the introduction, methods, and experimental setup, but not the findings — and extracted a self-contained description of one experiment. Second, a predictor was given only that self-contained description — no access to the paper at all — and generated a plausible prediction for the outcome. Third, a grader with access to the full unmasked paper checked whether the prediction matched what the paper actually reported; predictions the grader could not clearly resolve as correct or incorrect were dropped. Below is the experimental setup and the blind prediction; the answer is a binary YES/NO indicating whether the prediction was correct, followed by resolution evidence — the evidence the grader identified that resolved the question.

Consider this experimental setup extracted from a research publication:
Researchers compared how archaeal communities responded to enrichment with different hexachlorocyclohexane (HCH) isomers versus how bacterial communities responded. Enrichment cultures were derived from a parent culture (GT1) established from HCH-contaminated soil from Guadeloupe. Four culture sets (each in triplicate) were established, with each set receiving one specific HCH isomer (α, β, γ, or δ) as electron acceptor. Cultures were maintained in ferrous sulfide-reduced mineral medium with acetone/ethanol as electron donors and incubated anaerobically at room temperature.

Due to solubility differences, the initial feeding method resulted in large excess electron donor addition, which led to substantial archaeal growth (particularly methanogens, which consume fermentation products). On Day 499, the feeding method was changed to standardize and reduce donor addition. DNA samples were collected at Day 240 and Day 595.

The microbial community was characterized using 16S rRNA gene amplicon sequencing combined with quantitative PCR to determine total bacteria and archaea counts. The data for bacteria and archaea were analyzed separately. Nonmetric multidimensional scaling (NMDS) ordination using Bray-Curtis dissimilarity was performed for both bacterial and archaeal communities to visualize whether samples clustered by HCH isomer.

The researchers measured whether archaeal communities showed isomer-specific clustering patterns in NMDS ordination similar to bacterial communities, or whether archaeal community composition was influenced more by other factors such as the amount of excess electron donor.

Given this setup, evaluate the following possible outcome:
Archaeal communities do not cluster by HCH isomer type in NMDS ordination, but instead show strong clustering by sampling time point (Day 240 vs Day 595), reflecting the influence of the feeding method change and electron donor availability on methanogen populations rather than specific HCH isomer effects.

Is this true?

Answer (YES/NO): NO